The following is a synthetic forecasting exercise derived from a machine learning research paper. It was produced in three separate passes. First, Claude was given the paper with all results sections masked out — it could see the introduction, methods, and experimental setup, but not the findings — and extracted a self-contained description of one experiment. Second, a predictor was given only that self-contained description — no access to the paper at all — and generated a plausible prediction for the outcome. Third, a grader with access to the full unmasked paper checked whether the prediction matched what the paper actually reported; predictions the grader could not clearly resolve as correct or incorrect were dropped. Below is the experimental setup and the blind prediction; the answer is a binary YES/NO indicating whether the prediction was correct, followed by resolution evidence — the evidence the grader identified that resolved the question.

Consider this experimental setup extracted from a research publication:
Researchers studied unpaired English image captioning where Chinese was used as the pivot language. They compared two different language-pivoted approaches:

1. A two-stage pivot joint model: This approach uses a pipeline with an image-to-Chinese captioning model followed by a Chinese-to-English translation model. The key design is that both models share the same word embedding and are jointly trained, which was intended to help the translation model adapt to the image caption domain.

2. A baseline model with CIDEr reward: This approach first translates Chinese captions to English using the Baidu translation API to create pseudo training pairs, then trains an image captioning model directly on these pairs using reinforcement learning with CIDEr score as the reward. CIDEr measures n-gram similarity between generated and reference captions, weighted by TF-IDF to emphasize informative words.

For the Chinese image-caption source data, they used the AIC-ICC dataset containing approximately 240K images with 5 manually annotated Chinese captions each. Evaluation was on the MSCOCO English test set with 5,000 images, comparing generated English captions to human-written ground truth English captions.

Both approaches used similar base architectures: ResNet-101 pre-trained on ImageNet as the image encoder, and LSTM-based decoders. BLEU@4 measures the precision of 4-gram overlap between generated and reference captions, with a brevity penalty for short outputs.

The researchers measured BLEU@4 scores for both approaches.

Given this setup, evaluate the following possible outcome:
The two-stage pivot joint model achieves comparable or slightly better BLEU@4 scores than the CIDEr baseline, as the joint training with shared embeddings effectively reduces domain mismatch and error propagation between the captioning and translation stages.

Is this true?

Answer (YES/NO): YES